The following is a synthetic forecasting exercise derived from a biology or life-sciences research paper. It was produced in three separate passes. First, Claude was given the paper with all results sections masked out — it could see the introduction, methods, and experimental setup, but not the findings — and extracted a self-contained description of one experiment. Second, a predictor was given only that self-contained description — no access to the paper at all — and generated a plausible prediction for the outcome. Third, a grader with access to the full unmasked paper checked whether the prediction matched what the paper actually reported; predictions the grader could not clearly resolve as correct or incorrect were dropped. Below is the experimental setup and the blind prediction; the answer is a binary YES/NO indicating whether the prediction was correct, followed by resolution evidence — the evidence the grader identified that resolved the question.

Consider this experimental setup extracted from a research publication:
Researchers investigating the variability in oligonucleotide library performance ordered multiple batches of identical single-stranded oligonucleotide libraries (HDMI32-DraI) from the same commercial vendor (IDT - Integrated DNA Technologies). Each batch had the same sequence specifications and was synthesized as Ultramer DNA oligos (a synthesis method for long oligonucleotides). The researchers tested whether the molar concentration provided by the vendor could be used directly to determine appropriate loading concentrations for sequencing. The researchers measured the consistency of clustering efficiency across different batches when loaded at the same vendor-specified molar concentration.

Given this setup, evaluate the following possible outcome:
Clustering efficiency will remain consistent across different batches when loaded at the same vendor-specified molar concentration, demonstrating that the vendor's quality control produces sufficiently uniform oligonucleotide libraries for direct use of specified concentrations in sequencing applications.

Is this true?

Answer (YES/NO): NO